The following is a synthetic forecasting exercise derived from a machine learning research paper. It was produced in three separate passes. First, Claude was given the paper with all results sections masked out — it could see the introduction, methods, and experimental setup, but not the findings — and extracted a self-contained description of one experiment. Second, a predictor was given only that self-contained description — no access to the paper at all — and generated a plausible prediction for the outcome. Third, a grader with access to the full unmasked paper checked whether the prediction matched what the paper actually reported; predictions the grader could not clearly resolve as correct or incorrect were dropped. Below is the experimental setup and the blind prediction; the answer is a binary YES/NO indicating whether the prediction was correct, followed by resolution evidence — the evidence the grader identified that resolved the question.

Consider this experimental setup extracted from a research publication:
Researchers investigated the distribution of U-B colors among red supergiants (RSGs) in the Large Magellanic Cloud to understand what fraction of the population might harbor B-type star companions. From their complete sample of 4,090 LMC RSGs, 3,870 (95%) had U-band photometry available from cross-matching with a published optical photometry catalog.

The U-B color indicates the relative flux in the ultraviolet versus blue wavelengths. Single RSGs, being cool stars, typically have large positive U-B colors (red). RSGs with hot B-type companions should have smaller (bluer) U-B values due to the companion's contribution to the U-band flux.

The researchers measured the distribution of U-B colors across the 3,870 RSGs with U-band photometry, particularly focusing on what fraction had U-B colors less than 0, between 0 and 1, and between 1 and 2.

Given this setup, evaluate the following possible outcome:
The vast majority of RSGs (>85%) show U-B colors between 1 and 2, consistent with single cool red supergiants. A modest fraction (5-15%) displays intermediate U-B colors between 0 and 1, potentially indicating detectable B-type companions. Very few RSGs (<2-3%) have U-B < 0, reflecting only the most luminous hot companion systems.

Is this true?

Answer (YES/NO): NO